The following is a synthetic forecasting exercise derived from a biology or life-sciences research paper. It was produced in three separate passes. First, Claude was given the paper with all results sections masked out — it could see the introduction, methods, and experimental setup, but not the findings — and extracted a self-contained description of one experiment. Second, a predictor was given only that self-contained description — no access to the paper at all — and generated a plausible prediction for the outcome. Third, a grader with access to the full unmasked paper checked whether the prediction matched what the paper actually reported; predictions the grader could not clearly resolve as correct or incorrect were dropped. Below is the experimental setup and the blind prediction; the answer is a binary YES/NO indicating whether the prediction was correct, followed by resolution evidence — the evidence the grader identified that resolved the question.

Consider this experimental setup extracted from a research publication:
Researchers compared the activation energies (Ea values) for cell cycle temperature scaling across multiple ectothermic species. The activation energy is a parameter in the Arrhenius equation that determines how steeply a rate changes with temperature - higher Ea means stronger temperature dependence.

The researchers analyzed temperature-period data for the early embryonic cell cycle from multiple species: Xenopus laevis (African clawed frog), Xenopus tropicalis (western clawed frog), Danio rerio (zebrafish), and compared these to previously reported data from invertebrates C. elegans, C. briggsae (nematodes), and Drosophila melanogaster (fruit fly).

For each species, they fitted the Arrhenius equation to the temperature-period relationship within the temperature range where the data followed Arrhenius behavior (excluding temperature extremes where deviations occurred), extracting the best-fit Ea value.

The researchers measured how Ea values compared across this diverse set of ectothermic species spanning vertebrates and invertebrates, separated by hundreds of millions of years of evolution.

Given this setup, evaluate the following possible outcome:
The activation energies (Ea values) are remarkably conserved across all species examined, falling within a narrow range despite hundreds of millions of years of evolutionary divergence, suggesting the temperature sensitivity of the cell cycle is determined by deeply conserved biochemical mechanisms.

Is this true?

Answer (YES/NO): YES